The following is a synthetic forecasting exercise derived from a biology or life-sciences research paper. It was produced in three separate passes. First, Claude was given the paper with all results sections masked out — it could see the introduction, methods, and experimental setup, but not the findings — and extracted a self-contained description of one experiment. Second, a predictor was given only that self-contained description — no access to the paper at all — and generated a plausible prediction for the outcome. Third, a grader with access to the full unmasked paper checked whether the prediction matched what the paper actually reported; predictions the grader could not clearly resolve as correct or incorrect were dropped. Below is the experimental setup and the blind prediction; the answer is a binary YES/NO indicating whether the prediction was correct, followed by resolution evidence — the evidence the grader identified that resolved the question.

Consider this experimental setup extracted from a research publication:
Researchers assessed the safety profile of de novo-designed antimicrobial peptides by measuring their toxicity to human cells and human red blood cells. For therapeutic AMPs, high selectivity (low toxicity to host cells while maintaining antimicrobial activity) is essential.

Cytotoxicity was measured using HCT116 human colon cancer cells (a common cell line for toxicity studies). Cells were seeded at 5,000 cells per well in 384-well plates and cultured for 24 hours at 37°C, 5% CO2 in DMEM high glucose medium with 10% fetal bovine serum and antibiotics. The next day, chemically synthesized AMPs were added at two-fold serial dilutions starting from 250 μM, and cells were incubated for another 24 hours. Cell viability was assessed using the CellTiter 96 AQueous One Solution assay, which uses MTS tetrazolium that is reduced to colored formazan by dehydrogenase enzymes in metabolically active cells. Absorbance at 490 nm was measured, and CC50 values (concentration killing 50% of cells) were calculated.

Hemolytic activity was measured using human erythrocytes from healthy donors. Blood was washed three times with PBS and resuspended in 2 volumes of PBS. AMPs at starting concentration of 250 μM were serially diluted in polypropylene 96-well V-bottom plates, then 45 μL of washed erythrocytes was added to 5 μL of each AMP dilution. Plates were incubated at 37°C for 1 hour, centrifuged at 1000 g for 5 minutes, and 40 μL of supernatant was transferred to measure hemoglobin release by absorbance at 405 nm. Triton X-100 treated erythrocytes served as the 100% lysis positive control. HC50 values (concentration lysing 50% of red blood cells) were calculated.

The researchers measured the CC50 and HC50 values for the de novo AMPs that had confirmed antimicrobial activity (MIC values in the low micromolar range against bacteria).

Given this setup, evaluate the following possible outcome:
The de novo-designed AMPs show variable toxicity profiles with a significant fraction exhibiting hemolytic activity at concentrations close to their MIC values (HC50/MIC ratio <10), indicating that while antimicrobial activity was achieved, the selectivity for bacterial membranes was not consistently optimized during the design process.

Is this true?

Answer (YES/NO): NO